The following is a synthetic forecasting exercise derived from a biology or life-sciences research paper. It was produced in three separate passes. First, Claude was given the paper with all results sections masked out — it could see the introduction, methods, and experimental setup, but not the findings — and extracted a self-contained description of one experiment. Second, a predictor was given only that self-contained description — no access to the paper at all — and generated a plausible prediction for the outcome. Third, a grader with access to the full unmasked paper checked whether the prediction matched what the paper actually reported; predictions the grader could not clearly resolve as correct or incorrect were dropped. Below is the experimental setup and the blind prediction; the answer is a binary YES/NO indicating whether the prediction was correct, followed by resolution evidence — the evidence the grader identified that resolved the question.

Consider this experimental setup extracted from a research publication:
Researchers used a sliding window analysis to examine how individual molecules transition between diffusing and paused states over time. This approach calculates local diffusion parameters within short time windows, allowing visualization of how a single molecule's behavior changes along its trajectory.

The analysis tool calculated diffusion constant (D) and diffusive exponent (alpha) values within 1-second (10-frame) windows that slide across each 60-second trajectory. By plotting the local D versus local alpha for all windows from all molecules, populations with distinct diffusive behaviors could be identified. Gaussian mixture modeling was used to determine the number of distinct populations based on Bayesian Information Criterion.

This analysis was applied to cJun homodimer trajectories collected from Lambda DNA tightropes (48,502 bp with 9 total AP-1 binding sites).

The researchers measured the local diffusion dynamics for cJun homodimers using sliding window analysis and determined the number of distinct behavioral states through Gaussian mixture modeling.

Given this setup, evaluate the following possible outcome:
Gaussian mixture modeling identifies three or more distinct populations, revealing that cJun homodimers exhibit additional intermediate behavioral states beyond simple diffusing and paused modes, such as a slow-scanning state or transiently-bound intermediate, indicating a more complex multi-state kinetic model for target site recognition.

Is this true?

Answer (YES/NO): NO